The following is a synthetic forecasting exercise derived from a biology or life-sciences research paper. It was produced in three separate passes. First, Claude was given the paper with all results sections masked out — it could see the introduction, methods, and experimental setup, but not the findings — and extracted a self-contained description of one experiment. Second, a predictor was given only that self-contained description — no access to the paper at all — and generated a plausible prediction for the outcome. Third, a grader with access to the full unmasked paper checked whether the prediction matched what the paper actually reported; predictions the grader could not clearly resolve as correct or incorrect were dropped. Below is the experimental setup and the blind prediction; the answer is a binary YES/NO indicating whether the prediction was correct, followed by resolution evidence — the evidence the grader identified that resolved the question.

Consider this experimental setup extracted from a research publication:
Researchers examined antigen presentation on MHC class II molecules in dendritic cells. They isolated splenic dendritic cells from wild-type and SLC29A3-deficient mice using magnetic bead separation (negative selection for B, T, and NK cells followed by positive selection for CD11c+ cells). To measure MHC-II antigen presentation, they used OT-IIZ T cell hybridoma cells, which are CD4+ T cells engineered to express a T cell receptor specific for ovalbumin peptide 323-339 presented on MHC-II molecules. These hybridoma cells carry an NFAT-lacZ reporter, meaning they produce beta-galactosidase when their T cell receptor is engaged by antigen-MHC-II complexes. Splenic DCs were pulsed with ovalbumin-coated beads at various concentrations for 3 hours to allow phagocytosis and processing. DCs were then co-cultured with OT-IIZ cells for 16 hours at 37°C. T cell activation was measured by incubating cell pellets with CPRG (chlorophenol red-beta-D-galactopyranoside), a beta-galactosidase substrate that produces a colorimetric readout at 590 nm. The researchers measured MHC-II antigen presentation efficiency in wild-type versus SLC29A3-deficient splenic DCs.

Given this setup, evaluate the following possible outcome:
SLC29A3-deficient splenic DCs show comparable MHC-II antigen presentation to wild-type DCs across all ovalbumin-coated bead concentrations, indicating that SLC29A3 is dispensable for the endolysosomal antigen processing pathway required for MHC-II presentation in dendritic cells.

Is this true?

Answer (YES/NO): NO